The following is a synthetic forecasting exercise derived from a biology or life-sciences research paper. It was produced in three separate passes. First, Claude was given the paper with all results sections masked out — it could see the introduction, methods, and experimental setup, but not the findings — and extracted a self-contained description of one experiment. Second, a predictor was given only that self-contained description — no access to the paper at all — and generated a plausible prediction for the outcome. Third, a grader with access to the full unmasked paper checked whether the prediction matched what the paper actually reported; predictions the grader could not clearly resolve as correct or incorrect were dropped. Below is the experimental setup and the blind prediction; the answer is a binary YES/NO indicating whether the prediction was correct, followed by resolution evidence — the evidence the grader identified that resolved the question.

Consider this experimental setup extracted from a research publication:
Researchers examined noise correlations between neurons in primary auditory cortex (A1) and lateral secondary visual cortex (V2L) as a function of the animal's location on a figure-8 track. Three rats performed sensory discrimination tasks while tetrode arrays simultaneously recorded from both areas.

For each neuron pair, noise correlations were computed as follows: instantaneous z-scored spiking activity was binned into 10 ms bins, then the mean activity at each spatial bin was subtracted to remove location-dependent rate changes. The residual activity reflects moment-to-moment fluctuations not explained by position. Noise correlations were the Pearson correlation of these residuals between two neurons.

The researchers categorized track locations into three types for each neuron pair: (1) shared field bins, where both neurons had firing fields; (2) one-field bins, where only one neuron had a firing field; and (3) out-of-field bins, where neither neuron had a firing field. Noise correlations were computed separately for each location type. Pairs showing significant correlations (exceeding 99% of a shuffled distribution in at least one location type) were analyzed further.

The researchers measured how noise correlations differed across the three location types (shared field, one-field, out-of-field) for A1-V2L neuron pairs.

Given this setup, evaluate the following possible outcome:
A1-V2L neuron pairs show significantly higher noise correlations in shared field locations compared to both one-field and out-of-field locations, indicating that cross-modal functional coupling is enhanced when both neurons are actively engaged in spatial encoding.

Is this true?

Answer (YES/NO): YES